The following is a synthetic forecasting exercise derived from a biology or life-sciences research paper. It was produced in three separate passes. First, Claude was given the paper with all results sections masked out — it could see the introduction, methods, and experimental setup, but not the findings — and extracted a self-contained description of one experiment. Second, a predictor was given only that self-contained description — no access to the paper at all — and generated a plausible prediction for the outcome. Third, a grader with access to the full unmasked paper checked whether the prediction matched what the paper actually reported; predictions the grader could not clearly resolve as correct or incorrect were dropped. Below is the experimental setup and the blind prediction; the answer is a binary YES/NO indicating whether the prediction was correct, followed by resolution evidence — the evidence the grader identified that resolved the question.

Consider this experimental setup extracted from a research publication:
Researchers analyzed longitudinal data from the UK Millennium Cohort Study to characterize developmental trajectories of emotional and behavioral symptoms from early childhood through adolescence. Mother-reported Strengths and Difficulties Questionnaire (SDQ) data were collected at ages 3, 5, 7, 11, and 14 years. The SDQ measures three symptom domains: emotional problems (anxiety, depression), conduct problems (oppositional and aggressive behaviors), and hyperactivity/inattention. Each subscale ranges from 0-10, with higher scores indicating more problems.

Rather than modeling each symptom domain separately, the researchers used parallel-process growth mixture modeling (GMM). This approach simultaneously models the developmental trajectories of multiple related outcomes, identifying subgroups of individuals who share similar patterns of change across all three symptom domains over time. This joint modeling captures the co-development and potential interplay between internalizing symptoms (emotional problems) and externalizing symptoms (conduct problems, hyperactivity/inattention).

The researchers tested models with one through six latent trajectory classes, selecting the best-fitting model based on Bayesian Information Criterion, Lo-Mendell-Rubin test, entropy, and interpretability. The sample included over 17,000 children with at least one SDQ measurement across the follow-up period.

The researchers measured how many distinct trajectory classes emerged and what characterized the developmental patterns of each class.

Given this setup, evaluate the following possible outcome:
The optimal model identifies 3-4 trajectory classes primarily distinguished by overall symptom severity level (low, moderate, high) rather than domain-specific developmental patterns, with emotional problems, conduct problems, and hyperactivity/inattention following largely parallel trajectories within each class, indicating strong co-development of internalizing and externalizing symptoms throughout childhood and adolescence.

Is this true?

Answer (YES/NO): NO